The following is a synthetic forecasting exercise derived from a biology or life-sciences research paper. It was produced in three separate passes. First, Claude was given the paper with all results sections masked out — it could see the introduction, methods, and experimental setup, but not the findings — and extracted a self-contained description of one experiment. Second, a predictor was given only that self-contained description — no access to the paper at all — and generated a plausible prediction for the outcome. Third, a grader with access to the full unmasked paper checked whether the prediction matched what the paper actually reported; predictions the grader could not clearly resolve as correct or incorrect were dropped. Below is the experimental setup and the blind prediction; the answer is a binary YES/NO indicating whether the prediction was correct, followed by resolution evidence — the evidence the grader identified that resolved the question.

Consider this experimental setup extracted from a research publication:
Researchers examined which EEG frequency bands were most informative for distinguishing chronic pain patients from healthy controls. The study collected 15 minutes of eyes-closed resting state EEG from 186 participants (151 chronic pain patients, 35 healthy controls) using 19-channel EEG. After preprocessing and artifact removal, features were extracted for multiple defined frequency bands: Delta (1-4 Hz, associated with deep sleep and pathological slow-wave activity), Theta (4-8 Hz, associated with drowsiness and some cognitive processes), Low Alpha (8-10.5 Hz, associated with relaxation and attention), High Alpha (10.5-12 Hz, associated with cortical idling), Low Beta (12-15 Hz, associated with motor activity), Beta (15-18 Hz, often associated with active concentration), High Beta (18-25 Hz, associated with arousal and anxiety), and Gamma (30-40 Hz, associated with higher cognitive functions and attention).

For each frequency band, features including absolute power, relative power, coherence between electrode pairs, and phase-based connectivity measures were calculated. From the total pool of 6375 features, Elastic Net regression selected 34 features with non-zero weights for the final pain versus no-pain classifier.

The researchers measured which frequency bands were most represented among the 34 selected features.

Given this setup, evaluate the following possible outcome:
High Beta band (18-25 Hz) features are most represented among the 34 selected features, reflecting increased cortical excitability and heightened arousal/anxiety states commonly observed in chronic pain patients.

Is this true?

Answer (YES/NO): NO